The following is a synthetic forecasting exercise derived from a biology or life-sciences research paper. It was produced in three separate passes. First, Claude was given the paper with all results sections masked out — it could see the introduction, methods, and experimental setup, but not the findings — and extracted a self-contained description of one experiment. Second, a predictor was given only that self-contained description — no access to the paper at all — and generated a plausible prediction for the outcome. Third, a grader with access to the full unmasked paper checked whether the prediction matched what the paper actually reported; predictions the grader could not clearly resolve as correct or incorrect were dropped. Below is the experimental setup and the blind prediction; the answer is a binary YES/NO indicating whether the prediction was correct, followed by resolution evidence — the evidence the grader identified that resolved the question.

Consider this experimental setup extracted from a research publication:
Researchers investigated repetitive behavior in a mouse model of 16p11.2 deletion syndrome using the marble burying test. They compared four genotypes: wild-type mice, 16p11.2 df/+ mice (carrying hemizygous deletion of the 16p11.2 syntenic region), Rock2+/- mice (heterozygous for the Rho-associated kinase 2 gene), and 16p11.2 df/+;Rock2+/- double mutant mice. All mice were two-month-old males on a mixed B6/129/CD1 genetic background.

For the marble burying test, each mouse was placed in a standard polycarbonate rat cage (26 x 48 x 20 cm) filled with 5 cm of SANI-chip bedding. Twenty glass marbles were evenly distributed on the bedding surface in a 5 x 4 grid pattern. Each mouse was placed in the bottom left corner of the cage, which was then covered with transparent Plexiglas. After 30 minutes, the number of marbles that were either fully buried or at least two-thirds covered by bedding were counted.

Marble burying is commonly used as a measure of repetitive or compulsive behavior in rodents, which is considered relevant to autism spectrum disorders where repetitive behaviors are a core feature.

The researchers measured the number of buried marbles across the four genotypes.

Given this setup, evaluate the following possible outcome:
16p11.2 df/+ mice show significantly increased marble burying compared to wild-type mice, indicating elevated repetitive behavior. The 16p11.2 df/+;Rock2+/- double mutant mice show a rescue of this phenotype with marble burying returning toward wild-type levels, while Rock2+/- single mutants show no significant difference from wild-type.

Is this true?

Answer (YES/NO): YES